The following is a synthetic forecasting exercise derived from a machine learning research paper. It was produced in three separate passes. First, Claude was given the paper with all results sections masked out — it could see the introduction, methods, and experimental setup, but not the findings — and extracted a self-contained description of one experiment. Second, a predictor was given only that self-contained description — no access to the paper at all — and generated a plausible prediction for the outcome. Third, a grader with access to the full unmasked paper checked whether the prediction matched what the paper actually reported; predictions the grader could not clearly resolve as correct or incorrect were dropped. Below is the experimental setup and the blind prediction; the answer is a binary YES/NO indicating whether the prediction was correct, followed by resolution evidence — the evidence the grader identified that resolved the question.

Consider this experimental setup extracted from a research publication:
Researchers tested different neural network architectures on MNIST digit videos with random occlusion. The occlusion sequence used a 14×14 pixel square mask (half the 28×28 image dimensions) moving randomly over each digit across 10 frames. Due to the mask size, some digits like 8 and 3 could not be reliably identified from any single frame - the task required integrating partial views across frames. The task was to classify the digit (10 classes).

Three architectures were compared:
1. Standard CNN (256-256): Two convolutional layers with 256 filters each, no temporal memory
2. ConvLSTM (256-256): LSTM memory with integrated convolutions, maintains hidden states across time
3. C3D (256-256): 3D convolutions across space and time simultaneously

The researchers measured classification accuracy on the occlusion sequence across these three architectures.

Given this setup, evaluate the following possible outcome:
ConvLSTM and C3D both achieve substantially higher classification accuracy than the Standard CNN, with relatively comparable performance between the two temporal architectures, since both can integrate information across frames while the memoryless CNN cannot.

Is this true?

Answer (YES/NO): NO